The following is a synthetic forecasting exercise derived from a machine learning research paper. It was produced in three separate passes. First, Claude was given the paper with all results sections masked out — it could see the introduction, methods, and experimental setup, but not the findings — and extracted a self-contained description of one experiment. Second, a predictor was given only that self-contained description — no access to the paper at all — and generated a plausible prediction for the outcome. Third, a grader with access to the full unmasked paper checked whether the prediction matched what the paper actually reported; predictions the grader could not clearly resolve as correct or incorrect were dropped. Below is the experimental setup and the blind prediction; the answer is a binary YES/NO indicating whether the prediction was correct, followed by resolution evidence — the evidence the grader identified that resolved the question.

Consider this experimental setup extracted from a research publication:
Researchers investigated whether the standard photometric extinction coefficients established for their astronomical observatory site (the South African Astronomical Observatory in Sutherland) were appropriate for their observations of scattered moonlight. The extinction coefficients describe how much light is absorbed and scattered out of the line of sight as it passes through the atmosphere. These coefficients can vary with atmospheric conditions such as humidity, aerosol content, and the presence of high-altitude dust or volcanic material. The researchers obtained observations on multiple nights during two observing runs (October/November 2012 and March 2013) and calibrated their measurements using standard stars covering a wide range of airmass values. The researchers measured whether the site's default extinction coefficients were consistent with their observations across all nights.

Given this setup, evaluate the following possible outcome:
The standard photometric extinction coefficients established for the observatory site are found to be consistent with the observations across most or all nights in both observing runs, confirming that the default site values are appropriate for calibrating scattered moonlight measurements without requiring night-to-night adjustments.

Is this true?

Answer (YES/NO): YES